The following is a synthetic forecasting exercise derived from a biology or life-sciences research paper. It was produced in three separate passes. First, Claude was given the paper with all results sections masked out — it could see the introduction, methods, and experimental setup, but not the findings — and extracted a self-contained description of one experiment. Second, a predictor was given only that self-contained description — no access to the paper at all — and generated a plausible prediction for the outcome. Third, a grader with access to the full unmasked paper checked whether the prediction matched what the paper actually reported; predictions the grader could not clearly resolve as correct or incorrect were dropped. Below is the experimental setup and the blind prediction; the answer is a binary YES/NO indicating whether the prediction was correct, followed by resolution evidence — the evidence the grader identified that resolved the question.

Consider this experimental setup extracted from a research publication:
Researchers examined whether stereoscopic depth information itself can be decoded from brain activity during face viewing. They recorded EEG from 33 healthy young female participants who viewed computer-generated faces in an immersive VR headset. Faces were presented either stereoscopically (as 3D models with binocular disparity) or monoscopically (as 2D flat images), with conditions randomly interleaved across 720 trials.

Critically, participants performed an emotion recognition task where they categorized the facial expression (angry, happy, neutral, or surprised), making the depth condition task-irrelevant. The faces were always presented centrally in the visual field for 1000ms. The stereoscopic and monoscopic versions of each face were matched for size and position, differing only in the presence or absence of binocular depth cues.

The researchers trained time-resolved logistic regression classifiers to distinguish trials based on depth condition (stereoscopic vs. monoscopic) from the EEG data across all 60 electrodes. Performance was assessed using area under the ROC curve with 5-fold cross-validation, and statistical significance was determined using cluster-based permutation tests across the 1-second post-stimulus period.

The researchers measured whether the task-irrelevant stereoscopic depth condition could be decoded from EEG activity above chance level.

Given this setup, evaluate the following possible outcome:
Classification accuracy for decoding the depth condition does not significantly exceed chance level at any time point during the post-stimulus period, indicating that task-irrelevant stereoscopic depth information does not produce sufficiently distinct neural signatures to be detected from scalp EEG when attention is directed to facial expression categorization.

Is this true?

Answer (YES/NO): NO